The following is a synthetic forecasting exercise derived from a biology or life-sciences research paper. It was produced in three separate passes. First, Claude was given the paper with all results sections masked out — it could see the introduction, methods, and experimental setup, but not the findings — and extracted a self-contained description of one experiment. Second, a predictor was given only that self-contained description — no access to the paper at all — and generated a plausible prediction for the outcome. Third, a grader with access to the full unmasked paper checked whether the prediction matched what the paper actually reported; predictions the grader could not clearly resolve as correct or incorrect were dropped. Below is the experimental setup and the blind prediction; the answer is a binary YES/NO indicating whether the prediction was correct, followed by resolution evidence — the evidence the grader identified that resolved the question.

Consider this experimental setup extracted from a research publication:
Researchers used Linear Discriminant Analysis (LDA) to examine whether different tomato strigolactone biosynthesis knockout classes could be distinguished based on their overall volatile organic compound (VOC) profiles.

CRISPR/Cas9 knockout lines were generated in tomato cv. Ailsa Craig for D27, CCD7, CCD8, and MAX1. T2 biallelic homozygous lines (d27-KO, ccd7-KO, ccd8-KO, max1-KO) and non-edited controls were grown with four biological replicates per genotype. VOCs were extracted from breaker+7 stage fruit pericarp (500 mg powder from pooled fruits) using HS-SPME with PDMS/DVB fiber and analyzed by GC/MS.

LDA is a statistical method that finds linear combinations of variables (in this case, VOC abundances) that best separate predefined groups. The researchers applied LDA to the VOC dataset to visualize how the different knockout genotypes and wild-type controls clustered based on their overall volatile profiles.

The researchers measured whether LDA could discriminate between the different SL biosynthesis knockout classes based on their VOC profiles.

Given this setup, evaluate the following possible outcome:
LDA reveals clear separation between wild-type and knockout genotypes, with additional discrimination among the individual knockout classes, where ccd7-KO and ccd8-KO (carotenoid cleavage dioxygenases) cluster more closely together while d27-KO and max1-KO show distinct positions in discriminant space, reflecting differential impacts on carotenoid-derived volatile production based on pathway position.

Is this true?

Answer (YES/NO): YES